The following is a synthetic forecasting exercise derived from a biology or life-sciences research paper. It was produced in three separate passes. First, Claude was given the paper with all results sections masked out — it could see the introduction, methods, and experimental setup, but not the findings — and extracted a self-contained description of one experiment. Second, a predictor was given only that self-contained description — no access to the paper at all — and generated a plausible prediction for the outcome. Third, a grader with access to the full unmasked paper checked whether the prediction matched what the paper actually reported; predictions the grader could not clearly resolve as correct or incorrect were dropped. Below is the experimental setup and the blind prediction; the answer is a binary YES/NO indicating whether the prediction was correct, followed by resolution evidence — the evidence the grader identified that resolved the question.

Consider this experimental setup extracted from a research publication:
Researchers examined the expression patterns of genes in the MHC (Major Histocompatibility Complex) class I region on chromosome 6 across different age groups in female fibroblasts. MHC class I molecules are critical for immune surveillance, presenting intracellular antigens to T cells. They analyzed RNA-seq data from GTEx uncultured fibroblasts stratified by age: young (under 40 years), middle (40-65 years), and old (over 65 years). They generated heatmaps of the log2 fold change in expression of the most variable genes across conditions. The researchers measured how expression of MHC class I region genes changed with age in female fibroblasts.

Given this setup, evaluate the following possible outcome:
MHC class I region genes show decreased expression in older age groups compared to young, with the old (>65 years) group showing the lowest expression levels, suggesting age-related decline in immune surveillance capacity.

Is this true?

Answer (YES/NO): YES